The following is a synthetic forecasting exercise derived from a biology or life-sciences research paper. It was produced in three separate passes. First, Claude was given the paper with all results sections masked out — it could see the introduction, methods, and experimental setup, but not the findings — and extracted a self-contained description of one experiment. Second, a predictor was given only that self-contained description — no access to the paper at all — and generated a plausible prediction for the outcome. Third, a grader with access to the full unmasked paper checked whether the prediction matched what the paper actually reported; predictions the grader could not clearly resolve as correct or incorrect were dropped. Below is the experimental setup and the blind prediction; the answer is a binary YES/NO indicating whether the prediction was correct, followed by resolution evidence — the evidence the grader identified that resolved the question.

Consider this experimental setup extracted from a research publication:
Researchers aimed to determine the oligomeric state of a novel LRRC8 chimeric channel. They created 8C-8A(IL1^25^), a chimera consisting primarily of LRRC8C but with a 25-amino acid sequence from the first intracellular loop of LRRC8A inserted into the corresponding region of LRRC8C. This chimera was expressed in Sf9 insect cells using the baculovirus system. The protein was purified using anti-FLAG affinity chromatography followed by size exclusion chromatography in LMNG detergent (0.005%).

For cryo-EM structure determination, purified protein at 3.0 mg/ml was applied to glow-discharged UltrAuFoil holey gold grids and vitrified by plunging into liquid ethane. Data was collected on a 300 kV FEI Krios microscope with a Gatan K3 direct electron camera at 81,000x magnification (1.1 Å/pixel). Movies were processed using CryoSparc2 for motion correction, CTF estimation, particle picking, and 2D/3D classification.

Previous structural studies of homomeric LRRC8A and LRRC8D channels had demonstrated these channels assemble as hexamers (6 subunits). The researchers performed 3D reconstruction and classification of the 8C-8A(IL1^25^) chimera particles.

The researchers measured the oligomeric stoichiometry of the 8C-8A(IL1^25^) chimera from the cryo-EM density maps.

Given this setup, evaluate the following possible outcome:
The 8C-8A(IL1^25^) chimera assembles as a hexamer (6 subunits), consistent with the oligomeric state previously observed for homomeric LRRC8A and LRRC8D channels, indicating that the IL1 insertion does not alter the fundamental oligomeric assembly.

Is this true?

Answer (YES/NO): NO